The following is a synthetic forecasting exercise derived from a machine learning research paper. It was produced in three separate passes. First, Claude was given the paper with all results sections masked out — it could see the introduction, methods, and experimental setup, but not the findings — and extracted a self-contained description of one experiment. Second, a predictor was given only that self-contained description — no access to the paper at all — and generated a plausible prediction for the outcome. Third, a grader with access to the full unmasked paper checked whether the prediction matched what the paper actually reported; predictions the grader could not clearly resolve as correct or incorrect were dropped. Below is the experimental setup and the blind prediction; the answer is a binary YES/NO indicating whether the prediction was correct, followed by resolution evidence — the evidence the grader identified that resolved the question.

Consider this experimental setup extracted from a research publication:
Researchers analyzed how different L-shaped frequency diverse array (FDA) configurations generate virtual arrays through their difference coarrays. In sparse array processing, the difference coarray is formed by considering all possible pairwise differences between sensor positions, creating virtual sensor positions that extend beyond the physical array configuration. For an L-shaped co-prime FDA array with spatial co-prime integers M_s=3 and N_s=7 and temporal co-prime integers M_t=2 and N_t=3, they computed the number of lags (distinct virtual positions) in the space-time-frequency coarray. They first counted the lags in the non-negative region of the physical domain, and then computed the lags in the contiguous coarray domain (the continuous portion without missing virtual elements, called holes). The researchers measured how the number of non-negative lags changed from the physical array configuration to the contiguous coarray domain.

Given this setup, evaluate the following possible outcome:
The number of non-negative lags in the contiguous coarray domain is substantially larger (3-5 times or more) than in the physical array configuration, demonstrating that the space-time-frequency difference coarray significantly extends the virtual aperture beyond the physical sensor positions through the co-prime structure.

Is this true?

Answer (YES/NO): YES